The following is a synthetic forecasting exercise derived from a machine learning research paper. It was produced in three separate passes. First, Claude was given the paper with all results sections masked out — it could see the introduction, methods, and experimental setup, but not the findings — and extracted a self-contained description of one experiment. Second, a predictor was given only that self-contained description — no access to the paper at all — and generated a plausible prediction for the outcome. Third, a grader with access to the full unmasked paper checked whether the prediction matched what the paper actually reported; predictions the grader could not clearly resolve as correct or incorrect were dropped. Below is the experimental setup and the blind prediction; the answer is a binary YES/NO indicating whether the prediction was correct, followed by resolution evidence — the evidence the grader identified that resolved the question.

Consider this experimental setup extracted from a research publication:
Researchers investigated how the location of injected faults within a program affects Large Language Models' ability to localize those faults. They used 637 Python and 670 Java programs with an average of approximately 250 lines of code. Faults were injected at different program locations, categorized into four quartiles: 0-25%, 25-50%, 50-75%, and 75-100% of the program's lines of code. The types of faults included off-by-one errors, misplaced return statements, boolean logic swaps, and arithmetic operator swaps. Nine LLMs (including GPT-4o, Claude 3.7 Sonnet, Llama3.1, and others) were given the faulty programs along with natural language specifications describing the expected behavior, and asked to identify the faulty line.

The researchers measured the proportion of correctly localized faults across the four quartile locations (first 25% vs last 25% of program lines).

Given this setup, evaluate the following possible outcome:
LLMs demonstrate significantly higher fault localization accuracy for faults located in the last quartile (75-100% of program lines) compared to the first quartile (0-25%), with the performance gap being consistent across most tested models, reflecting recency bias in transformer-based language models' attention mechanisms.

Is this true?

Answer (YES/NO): NO